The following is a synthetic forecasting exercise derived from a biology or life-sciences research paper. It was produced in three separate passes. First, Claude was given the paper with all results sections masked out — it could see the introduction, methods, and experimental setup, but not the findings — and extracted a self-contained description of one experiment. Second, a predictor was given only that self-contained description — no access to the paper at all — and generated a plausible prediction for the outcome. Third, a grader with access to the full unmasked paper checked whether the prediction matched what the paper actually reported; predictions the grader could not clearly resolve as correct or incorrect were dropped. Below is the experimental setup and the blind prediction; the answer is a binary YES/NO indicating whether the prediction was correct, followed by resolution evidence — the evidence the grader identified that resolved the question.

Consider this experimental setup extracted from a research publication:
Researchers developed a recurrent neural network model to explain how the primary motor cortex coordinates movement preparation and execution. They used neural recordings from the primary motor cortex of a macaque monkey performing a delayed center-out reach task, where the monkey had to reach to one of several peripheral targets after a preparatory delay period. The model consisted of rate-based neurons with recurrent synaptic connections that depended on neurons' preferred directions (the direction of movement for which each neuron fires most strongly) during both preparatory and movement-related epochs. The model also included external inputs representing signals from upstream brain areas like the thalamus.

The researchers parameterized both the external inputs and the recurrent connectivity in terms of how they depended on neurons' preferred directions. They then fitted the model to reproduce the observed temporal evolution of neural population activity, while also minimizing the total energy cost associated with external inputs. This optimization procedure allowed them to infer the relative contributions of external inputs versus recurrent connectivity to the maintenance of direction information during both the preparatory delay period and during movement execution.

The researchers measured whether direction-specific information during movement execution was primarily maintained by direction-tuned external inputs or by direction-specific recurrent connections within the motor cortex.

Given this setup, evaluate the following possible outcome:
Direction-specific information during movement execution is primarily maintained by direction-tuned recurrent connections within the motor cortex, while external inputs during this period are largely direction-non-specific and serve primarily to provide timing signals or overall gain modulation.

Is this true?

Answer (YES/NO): YES